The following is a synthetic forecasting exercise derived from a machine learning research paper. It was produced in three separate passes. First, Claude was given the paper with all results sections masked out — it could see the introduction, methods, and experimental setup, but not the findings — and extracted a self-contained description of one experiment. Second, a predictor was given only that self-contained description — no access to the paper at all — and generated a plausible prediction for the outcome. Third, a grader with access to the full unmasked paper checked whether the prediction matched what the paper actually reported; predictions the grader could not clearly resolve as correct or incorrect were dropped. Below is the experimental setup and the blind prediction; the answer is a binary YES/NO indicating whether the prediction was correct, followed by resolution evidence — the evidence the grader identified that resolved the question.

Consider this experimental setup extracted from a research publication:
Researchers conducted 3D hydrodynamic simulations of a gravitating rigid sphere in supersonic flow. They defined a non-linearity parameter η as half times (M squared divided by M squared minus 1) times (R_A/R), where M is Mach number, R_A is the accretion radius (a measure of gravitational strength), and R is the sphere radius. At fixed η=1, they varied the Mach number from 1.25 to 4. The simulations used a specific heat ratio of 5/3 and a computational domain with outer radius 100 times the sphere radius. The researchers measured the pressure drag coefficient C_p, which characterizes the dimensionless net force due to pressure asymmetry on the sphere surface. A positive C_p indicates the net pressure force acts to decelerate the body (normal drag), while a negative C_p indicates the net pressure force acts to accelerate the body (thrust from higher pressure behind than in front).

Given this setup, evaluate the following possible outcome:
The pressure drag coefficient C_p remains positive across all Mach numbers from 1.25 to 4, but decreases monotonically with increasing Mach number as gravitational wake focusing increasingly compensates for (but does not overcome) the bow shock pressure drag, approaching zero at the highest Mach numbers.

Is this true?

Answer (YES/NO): NO